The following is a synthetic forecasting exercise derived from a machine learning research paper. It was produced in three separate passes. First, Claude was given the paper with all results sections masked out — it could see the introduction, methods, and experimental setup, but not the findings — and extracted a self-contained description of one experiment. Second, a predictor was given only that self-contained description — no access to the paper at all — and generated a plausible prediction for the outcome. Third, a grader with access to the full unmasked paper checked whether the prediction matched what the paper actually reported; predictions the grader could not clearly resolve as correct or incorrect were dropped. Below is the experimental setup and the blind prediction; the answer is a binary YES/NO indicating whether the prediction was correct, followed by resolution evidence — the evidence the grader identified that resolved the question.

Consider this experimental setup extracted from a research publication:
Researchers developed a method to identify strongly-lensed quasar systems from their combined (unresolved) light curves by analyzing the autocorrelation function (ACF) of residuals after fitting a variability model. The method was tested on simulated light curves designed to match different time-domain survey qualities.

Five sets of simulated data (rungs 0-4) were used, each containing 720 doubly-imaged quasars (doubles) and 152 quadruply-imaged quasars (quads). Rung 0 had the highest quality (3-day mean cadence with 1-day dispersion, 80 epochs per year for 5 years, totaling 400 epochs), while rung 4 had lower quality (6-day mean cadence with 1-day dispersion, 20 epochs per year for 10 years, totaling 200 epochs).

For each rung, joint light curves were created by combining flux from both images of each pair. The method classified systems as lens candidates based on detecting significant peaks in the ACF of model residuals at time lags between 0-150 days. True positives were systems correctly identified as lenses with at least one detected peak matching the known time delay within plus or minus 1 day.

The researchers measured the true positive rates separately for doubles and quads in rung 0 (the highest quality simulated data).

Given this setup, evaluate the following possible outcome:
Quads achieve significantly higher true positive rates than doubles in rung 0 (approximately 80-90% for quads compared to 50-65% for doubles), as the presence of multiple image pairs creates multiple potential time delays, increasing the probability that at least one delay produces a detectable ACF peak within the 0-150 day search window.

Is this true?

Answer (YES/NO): NO